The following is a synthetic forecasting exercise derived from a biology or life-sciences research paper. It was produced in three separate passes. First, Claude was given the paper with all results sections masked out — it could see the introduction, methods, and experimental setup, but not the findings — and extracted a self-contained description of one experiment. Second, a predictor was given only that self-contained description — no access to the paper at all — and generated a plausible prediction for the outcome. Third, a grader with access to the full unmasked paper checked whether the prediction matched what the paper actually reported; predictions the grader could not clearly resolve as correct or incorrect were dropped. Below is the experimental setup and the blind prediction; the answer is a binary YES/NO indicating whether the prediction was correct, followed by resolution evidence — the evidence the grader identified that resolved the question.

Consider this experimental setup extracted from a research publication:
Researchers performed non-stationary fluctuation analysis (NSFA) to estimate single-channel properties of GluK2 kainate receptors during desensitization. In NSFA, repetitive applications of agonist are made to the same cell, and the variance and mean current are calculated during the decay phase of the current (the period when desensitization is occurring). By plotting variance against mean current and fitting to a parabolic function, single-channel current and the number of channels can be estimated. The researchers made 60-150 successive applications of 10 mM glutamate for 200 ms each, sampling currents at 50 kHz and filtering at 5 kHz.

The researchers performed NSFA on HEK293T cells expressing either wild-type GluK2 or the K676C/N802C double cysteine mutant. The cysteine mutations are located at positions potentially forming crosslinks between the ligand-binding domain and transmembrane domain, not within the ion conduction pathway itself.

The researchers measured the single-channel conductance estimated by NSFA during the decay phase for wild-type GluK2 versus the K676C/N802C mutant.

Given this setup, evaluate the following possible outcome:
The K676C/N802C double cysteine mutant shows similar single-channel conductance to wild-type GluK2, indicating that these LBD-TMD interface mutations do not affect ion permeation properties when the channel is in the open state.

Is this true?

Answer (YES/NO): NO